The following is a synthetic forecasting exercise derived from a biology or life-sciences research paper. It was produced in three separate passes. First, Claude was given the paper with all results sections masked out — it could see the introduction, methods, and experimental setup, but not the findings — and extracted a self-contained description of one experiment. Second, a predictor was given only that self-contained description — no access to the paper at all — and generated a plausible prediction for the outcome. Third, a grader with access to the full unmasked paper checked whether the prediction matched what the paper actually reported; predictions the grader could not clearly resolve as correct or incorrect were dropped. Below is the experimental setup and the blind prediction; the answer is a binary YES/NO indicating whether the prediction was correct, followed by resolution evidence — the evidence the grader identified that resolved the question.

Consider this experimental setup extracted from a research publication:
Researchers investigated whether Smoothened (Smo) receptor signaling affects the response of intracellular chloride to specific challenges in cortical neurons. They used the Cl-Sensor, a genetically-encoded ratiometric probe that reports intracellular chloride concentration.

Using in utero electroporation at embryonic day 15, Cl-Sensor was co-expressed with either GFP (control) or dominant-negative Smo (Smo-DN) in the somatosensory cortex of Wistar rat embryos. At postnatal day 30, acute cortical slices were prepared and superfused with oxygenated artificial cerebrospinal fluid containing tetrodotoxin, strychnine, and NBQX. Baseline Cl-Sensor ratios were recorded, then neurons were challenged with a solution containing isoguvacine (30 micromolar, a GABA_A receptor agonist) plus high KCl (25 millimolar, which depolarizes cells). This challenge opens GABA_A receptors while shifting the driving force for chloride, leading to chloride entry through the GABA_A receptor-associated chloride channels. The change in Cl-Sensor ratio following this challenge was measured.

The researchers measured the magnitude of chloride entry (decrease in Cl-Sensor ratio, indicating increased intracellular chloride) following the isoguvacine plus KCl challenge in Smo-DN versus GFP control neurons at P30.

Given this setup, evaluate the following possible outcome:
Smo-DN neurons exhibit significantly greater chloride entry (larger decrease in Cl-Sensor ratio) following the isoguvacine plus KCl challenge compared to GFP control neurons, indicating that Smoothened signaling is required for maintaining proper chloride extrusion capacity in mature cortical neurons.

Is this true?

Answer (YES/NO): NO